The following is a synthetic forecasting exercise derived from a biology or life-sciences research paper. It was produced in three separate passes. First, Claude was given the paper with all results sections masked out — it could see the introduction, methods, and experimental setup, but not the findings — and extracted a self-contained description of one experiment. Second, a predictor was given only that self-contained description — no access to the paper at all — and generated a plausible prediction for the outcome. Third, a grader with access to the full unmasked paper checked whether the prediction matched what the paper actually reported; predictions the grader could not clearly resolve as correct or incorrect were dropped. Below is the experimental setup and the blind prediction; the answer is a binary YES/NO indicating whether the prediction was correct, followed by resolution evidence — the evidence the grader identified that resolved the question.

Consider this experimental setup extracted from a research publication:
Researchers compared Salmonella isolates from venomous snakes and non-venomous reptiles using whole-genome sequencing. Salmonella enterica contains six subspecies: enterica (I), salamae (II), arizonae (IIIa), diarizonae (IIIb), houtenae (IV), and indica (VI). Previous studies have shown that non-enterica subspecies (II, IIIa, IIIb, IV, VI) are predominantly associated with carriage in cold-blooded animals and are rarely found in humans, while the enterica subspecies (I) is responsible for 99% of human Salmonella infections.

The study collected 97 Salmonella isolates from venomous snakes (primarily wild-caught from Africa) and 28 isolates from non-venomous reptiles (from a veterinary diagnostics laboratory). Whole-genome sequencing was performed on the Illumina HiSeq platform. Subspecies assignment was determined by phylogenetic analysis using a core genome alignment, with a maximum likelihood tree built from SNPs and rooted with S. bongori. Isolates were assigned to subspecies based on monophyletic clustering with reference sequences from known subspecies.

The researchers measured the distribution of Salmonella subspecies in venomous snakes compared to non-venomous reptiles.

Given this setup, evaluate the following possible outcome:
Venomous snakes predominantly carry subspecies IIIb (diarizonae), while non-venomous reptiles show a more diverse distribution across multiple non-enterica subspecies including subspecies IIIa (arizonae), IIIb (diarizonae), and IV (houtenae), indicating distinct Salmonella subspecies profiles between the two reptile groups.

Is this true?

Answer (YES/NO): NO